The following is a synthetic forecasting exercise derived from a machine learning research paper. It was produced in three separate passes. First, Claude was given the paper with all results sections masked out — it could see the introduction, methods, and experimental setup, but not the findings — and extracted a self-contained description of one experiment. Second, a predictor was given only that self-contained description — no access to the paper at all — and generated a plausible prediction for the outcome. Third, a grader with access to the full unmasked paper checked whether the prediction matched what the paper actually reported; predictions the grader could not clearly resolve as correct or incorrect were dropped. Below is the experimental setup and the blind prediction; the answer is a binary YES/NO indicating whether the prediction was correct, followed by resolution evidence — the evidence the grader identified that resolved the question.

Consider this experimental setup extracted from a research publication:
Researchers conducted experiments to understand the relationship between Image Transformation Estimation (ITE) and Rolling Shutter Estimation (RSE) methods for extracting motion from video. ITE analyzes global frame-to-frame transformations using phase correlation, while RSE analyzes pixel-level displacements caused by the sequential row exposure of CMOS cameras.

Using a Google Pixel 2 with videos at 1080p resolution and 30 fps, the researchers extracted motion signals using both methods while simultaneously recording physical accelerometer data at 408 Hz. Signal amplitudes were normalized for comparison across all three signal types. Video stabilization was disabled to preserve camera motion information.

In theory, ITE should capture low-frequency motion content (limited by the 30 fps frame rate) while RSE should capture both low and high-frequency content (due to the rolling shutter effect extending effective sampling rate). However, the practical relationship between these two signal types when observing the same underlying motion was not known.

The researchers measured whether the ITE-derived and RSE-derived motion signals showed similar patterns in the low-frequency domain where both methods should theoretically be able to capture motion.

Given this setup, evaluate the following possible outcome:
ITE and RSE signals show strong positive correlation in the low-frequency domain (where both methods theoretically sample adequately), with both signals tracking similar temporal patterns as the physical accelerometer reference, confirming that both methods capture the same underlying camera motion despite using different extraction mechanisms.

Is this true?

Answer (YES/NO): YES